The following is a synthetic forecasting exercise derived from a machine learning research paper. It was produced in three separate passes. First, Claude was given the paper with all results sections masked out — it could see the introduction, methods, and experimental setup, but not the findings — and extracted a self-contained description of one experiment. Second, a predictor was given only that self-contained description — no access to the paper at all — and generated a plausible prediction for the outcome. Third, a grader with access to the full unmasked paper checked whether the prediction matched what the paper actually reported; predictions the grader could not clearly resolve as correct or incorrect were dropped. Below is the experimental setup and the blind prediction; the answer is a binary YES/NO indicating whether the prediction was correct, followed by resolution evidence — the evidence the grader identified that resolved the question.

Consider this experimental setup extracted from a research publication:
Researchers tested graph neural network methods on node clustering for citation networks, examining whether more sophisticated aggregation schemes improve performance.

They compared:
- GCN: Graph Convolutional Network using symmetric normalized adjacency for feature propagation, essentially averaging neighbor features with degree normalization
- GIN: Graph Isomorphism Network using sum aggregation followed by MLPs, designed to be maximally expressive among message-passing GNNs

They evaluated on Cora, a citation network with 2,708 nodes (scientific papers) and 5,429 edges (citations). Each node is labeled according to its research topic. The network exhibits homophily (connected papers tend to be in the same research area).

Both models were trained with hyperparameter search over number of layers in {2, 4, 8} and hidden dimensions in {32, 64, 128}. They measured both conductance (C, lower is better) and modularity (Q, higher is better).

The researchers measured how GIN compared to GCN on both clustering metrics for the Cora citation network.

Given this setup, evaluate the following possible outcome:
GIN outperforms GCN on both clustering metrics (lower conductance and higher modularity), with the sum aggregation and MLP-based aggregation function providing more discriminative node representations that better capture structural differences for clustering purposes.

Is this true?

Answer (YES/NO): NO